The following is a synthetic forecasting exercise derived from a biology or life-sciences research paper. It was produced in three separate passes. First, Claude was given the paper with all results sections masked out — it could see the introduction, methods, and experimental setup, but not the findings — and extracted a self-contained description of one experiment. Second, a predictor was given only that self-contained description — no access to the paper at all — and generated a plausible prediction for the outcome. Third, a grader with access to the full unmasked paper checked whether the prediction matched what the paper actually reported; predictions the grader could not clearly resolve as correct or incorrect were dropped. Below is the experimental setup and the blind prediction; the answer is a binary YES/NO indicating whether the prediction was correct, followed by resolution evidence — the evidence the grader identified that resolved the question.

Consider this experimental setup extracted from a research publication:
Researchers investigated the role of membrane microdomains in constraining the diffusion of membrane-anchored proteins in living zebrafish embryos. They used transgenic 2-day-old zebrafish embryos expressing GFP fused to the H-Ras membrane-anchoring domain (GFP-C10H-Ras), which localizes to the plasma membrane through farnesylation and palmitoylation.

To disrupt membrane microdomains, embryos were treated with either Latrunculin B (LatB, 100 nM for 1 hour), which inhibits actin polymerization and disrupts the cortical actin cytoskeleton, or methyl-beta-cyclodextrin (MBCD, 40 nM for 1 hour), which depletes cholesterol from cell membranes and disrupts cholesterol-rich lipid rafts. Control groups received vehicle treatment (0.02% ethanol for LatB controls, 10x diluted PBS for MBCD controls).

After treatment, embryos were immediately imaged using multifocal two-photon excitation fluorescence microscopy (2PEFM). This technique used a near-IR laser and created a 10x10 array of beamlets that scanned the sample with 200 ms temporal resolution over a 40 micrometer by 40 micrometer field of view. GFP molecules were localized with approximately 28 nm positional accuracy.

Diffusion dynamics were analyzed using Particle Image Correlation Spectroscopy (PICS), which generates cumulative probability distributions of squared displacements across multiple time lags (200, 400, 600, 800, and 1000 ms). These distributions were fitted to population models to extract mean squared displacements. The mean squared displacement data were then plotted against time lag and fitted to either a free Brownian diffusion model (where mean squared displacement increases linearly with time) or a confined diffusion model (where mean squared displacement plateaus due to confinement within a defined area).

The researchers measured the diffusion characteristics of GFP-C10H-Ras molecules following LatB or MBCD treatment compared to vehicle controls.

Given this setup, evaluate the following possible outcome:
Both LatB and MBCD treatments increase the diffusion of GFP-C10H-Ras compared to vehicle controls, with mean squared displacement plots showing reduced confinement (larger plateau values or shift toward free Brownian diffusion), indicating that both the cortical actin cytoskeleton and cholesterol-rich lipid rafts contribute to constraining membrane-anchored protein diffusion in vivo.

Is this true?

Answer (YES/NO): NO